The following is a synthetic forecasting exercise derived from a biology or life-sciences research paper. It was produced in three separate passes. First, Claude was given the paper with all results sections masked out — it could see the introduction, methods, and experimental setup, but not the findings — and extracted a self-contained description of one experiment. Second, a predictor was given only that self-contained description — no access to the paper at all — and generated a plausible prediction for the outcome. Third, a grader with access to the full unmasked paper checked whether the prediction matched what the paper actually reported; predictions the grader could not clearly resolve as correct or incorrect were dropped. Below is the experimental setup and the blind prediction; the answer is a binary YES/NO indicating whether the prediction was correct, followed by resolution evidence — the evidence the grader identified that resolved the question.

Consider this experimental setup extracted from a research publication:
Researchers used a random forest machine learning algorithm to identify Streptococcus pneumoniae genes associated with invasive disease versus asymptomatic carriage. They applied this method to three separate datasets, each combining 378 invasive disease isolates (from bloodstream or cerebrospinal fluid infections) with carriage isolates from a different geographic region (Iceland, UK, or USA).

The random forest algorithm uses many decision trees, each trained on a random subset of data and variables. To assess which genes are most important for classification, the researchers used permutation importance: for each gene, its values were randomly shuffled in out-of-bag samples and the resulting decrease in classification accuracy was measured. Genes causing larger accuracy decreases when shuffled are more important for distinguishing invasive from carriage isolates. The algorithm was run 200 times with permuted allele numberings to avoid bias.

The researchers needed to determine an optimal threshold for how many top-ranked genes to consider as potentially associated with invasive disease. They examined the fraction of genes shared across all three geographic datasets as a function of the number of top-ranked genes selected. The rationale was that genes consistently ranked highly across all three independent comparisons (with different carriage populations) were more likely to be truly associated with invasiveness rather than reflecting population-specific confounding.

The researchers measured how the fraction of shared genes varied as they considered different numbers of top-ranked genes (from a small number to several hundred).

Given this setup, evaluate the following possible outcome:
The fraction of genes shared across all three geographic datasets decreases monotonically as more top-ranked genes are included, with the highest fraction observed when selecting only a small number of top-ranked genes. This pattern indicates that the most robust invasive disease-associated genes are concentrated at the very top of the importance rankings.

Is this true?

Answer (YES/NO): NO